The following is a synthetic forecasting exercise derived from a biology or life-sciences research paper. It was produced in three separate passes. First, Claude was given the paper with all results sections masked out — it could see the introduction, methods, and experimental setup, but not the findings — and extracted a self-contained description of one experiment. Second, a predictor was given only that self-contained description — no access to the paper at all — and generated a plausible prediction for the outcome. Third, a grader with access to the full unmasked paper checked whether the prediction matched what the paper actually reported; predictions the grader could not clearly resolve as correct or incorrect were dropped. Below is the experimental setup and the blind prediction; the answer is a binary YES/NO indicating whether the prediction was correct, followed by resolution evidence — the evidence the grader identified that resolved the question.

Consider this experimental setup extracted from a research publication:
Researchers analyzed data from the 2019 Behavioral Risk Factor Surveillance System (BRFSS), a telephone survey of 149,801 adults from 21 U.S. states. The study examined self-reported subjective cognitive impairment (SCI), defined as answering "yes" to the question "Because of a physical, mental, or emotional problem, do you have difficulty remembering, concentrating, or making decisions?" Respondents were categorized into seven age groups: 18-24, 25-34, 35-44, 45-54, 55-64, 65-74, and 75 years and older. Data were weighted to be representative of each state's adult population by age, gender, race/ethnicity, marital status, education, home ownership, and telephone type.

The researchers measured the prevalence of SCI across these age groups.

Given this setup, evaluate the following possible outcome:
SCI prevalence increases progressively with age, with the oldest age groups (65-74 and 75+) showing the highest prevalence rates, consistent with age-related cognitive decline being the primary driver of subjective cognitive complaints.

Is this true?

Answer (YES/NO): NO